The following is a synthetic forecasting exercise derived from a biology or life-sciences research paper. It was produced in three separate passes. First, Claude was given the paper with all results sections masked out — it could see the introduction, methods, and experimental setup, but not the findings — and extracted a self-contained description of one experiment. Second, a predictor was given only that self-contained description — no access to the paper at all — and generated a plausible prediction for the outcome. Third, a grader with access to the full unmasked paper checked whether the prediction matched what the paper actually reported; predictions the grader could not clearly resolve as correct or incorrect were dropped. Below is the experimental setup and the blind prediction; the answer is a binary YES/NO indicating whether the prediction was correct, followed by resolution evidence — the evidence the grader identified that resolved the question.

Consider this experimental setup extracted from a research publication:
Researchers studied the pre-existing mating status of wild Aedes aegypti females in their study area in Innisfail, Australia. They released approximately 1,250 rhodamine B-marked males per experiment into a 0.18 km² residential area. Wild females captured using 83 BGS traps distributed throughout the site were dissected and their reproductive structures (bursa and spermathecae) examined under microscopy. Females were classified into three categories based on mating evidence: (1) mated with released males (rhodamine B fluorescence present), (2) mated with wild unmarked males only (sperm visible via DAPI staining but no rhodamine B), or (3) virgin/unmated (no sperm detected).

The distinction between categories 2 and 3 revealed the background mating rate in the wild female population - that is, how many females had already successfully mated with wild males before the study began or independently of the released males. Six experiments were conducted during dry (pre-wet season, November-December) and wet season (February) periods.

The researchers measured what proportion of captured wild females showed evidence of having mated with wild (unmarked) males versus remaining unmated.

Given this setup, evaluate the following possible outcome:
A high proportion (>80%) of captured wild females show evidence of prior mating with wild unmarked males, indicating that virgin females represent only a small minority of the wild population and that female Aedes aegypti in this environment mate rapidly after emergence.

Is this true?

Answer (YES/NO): NO